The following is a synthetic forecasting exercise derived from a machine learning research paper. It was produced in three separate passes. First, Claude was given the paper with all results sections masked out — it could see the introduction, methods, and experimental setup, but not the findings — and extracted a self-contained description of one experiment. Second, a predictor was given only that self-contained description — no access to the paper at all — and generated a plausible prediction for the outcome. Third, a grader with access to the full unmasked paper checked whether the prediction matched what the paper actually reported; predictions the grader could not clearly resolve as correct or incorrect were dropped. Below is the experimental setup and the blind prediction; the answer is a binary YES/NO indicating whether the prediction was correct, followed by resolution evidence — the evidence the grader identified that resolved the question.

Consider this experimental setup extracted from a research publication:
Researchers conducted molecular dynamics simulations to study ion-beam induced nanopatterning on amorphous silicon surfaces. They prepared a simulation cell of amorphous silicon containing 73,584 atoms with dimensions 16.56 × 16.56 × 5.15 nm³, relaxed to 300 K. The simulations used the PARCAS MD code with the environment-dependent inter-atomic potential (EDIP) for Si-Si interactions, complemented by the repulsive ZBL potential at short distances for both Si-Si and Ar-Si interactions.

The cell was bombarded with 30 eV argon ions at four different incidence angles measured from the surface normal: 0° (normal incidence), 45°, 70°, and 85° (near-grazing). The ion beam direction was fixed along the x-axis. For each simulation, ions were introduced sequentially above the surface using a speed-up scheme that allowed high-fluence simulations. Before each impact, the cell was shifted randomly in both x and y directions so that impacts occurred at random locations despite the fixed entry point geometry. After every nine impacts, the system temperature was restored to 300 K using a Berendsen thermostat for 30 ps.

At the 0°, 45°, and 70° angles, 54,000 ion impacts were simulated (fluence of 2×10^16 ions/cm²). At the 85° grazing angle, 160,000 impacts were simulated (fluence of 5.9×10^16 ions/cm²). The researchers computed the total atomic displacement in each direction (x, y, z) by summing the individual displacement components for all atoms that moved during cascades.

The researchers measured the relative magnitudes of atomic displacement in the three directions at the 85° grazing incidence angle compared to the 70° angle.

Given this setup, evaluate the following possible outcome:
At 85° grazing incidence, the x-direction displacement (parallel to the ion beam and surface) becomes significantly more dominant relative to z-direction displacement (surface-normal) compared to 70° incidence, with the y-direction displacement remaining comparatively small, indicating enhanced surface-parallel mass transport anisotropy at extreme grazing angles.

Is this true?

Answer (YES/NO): NO